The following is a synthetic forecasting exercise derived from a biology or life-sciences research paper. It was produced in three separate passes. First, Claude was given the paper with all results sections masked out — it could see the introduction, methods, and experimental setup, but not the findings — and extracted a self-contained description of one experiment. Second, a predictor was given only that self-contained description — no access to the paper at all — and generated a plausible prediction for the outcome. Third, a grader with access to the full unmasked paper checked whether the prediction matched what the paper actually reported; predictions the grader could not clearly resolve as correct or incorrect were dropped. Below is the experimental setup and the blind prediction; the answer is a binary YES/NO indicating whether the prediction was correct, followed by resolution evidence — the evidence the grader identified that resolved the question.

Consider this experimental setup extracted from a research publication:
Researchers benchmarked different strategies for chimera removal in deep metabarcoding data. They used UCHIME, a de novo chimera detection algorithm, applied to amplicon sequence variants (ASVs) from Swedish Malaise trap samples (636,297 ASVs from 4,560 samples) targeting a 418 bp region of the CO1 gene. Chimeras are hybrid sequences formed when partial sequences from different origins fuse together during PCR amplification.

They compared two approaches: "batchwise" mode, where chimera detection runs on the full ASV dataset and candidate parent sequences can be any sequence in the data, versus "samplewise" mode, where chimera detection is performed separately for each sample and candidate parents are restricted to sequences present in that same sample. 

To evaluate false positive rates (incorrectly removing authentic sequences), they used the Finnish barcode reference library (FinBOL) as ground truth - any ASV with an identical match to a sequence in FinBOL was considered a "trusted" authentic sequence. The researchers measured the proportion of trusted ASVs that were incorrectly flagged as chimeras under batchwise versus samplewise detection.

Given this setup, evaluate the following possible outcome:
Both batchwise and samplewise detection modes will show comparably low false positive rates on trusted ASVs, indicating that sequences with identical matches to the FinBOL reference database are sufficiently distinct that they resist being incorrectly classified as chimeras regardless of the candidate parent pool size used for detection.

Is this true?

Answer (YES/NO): NO